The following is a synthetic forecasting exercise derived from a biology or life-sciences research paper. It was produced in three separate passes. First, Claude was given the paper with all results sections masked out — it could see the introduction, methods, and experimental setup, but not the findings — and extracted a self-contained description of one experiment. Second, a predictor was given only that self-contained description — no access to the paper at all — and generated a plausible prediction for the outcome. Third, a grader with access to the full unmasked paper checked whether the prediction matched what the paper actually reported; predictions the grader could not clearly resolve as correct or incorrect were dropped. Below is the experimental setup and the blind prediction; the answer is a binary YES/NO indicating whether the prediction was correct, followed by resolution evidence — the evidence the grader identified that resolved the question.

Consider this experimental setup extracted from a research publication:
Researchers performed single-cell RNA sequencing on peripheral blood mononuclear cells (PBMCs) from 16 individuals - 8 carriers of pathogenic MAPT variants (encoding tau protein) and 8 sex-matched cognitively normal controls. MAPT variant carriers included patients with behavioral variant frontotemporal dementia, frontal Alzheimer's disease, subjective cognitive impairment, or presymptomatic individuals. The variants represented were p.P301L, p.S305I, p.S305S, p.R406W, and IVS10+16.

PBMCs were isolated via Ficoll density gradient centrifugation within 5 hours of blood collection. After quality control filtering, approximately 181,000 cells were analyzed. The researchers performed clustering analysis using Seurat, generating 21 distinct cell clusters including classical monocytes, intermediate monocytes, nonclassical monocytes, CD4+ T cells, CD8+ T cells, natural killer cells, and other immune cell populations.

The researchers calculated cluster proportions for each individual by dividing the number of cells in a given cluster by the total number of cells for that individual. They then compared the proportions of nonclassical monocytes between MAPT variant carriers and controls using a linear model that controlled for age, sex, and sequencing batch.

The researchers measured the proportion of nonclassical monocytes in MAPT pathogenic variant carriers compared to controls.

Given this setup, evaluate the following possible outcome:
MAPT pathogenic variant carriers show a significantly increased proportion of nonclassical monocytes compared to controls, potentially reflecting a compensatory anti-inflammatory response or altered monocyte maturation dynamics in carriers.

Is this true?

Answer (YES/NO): NO